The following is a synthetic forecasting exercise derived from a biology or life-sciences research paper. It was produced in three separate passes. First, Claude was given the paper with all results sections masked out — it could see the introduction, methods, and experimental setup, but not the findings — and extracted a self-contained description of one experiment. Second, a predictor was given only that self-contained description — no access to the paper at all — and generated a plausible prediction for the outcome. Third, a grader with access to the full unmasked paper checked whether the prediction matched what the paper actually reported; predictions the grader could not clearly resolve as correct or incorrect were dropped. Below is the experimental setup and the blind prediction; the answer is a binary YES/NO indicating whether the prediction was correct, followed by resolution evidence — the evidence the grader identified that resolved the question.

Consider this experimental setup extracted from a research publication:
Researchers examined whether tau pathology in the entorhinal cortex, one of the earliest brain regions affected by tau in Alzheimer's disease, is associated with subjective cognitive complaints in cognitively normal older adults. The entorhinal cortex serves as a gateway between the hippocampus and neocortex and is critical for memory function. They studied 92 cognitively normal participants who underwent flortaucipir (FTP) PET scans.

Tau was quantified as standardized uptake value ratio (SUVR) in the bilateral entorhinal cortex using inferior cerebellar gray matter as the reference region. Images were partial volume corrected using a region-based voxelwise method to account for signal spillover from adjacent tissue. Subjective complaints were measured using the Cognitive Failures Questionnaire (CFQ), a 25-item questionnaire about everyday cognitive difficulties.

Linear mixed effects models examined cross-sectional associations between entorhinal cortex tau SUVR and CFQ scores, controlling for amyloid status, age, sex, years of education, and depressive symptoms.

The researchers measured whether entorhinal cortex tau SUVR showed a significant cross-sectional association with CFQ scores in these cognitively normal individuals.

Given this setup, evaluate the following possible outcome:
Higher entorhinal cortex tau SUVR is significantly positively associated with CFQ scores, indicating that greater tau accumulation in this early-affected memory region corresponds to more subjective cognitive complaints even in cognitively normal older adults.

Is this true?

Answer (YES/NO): NO